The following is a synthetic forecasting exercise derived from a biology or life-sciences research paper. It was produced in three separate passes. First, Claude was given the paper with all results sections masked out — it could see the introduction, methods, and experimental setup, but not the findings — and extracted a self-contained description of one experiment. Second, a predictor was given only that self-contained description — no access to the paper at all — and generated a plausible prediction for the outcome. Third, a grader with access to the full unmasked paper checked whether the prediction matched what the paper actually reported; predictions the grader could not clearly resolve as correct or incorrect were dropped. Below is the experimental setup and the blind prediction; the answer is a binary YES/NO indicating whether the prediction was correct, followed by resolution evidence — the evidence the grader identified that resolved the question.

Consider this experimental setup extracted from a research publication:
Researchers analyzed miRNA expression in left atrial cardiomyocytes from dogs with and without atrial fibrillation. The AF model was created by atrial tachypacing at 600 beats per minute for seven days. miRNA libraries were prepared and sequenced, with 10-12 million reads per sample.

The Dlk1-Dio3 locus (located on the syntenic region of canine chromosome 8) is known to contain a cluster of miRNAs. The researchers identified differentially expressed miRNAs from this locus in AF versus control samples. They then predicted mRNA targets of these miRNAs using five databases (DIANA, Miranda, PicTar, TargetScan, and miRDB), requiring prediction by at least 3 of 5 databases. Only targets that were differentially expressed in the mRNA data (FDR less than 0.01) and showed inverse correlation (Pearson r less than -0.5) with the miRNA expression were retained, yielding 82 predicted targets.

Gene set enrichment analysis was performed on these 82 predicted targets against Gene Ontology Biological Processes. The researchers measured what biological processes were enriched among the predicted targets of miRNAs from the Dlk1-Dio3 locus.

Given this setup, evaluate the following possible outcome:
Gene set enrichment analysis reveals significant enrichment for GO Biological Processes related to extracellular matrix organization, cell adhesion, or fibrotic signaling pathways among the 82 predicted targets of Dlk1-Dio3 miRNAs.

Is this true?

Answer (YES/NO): NO